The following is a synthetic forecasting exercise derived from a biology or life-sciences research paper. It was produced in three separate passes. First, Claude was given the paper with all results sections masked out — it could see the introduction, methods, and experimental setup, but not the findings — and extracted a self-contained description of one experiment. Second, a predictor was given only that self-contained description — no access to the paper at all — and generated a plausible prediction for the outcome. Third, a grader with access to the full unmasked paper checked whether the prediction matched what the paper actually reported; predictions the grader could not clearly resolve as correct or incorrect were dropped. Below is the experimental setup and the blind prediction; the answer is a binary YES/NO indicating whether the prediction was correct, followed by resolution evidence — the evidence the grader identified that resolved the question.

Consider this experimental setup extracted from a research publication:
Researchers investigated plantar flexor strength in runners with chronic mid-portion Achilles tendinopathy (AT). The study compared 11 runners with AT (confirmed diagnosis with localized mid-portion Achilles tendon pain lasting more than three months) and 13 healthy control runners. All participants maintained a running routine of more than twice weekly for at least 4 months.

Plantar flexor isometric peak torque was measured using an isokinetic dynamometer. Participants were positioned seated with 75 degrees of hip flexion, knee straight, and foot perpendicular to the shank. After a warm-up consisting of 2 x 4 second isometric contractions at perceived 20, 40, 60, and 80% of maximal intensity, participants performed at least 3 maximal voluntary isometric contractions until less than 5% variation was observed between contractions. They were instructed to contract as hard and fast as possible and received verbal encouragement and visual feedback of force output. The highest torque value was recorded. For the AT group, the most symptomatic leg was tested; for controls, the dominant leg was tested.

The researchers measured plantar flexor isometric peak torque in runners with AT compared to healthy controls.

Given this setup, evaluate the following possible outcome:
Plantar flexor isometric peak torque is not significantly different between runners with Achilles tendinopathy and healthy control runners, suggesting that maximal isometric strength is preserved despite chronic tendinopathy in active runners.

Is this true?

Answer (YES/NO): YES